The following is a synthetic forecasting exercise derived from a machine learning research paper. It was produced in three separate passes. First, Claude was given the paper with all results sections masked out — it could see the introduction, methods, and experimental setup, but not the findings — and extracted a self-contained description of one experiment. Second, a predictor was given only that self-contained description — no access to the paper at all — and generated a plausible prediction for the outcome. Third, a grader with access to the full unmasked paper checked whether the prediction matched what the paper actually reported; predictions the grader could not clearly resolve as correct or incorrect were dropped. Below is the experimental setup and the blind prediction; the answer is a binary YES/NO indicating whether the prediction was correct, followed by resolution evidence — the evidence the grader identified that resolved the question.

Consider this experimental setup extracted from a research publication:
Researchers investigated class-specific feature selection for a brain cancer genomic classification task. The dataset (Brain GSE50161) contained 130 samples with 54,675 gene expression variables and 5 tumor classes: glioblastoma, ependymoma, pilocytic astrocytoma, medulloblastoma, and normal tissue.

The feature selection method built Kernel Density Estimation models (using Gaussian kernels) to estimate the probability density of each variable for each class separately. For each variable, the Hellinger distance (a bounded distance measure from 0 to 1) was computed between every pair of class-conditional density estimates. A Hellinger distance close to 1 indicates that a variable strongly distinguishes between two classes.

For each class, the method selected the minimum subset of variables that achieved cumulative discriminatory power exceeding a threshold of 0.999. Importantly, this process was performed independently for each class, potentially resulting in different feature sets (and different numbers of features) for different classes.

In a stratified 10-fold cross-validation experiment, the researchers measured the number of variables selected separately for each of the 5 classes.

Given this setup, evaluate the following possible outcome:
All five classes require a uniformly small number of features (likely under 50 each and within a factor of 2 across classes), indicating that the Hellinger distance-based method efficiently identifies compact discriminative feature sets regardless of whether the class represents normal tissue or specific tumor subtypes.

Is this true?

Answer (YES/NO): NO